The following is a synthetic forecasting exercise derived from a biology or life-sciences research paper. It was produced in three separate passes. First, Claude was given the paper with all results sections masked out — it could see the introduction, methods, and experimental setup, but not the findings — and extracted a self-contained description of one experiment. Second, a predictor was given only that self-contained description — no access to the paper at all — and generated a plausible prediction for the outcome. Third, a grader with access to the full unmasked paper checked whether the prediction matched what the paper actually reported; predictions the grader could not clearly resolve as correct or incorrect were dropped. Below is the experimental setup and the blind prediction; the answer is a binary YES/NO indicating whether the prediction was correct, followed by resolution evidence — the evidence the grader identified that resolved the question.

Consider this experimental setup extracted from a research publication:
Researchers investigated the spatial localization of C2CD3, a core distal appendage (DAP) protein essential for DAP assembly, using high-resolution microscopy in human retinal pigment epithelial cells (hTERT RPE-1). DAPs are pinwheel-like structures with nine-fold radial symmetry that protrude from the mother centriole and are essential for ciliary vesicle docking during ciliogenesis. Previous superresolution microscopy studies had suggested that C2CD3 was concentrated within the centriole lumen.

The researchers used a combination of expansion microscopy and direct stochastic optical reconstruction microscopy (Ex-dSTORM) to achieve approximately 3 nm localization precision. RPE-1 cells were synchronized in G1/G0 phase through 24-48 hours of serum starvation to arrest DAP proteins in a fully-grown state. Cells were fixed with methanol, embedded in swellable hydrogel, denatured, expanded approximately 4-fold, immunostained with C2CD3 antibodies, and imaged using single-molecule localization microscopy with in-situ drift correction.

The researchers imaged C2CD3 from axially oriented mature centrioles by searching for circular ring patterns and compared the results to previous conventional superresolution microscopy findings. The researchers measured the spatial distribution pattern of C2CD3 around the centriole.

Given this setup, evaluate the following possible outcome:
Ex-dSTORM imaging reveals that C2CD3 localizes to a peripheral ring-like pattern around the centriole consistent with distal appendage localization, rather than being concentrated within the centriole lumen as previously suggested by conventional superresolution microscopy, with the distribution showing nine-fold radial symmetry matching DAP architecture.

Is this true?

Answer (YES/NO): YES